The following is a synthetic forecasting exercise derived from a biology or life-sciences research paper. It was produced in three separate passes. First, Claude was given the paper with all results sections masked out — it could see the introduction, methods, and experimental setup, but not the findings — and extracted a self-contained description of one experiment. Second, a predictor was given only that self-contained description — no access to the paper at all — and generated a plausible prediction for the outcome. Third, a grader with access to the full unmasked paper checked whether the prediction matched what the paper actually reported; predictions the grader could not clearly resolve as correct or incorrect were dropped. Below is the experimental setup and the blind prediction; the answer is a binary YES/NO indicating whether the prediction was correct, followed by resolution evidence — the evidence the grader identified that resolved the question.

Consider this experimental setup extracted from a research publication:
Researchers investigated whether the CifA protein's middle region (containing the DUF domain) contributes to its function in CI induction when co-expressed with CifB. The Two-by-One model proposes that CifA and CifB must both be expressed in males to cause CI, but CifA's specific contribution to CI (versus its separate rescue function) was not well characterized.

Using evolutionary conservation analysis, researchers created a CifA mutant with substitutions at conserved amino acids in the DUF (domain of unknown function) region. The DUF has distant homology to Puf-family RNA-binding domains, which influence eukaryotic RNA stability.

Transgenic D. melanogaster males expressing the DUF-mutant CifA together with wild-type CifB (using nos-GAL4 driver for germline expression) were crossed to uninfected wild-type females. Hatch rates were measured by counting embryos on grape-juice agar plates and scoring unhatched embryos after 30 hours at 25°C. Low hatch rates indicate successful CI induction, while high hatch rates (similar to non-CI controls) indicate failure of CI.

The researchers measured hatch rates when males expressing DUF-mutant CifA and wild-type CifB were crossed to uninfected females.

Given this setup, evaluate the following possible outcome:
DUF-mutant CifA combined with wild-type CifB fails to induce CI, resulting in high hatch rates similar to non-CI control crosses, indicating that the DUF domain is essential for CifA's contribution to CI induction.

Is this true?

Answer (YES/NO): YES